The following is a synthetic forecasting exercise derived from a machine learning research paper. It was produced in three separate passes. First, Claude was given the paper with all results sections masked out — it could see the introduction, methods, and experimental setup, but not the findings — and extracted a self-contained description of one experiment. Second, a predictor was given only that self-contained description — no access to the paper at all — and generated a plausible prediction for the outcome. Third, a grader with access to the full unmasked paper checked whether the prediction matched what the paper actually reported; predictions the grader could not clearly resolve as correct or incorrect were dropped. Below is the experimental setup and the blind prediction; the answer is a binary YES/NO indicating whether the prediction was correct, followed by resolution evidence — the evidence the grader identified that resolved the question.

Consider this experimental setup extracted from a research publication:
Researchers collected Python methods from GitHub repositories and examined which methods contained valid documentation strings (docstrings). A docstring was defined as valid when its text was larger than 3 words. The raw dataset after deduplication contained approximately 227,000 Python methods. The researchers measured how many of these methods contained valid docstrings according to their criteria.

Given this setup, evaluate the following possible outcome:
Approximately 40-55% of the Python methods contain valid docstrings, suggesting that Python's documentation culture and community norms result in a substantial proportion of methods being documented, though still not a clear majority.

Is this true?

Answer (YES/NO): NO